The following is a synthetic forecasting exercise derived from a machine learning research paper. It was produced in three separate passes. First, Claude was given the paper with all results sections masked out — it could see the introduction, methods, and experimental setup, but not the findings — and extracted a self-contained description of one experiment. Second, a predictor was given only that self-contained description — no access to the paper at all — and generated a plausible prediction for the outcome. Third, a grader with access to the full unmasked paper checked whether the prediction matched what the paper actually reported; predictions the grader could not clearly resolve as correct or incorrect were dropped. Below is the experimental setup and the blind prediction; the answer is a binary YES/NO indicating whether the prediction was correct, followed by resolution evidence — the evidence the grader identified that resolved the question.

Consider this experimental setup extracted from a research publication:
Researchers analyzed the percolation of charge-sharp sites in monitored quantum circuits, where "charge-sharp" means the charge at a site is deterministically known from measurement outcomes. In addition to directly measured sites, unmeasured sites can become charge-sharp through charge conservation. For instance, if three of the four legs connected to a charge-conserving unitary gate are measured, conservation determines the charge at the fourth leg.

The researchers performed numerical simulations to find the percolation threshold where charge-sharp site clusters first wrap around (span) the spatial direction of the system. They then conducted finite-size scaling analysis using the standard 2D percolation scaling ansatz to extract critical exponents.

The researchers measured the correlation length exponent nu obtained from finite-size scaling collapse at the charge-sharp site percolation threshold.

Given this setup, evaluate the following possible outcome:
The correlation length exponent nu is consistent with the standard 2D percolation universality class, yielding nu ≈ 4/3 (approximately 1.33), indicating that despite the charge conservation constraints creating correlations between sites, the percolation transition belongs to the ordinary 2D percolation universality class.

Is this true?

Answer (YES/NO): YES